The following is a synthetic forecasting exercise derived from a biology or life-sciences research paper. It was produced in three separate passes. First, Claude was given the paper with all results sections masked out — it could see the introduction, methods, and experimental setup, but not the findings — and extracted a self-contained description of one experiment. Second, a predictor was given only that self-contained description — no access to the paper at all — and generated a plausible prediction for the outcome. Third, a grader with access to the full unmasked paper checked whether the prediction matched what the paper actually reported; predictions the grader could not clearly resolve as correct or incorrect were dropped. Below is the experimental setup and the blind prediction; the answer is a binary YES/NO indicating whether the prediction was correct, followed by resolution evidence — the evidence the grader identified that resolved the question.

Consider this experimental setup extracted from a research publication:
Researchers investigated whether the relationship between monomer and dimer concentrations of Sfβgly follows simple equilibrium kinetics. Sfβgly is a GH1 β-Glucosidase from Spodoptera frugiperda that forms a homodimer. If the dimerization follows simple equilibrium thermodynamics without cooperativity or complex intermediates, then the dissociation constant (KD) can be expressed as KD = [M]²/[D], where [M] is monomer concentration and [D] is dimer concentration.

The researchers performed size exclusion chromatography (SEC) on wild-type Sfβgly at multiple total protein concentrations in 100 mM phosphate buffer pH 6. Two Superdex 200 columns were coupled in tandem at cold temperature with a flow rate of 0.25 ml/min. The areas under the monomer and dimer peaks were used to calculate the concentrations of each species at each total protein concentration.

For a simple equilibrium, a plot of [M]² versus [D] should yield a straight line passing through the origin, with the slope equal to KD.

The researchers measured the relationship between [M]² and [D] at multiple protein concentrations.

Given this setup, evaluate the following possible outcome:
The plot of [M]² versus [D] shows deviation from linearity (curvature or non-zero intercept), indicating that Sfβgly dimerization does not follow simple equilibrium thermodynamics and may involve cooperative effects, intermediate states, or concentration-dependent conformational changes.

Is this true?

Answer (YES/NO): NO